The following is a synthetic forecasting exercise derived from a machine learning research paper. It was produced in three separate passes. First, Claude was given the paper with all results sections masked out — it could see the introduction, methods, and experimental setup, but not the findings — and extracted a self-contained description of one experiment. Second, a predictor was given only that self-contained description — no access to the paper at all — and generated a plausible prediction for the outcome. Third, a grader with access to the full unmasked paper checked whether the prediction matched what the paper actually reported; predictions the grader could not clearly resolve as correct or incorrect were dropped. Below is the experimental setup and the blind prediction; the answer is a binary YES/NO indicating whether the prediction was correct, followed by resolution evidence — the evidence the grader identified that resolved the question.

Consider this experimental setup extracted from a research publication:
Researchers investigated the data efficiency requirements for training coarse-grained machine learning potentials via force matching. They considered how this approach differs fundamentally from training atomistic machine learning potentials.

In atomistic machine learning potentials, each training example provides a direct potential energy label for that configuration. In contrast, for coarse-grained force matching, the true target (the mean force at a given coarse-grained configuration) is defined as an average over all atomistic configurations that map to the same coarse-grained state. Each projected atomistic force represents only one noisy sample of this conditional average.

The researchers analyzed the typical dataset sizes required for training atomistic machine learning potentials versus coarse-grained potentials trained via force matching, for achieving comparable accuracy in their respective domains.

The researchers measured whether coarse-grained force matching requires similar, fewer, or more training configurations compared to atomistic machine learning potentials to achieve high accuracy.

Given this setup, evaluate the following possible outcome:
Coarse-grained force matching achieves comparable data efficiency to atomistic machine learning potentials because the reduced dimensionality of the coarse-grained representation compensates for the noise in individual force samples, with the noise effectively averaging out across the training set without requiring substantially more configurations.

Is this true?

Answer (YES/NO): NO